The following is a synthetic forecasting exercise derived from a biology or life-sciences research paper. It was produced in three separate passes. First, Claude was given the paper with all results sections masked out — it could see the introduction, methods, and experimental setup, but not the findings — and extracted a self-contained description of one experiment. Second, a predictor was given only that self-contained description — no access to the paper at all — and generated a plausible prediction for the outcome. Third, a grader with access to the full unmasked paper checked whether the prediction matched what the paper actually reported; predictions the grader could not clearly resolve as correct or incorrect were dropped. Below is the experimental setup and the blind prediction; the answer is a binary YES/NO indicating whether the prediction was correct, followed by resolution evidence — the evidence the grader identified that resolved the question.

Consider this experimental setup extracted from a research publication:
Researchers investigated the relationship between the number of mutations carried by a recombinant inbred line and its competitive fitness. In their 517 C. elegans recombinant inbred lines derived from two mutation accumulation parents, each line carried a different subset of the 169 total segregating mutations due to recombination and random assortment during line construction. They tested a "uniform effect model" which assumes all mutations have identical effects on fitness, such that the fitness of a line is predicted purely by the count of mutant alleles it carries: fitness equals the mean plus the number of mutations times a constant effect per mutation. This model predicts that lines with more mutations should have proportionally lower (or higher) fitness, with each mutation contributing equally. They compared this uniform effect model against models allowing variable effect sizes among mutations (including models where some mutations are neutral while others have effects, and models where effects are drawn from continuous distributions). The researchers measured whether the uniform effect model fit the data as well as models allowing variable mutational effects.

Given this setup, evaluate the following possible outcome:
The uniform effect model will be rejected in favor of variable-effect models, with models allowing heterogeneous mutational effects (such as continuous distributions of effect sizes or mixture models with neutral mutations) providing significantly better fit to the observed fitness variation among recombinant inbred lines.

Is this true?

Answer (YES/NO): YES